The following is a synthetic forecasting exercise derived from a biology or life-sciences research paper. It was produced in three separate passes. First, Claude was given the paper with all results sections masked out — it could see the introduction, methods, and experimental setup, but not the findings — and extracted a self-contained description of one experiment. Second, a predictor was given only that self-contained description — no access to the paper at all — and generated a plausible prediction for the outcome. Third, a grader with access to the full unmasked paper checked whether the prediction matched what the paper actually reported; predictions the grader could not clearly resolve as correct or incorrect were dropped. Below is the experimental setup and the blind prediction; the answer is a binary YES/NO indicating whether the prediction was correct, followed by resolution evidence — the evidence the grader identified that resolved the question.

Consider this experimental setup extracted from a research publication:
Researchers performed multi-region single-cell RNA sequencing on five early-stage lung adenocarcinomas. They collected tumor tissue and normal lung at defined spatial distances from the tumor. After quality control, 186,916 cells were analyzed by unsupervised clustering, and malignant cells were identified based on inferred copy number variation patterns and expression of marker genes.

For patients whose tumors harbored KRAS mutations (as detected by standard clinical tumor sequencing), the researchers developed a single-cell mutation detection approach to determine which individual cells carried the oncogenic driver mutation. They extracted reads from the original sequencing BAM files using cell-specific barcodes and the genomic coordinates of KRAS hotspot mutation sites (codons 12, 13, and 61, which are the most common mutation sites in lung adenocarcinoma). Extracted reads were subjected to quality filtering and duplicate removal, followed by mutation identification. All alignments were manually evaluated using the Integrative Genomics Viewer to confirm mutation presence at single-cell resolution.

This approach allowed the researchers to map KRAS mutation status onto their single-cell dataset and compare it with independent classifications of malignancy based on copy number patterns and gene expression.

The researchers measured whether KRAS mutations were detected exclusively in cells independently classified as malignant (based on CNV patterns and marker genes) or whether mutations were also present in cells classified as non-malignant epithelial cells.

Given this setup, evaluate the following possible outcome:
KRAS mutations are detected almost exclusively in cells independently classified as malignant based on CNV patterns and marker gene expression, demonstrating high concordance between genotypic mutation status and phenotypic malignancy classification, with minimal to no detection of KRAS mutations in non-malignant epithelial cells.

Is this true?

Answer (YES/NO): YES